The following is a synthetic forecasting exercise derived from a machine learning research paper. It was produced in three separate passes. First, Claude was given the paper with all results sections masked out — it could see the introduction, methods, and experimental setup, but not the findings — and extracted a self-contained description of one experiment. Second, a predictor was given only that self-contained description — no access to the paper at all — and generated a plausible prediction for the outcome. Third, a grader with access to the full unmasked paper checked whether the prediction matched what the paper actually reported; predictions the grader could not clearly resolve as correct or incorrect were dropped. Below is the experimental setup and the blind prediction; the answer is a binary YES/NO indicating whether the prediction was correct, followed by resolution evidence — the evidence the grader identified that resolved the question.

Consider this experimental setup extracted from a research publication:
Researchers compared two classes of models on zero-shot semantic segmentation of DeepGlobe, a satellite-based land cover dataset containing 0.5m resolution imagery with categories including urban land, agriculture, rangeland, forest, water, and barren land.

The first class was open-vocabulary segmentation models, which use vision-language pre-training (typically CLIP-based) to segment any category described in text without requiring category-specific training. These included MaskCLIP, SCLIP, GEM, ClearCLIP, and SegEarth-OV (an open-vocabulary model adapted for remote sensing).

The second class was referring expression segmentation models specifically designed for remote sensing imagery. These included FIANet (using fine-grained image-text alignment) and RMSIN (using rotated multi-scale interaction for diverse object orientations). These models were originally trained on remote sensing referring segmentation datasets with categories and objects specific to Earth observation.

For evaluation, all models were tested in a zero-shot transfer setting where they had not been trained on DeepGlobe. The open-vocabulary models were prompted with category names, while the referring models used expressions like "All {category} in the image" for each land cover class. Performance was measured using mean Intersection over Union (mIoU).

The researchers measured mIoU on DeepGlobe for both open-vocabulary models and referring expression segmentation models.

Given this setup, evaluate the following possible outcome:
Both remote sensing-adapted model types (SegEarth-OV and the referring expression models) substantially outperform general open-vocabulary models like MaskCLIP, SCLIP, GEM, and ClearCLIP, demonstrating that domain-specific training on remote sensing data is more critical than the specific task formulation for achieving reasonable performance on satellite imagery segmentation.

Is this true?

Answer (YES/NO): NO